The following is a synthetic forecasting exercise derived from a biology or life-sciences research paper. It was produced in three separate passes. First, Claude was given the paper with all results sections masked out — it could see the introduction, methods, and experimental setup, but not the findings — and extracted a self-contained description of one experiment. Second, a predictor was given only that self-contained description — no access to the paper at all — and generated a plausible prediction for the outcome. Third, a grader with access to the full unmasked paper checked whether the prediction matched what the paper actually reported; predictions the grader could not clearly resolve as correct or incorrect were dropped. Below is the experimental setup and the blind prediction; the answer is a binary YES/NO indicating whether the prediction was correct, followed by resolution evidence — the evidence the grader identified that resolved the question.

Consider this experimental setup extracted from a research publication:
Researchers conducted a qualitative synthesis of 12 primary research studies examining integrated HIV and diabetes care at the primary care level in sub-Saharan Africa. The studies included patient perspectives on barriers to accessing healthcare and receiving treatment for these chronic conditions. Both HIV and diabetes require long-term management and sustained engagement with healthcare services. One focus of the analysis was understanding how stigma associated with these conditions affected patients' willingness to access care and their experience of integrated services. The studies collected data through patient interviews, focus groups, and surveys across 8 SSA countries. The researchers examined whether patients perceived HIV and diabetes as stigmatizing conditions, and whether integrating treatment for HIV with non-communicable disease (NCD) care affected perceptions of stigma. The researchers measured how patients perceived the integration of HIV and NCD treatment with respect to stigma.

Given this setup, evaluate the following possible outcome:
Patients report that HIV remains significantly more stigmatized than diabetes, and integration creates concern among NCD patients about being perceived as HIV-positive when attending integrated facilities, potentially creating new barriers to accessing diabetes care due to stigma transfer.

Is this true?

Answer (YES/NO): NO